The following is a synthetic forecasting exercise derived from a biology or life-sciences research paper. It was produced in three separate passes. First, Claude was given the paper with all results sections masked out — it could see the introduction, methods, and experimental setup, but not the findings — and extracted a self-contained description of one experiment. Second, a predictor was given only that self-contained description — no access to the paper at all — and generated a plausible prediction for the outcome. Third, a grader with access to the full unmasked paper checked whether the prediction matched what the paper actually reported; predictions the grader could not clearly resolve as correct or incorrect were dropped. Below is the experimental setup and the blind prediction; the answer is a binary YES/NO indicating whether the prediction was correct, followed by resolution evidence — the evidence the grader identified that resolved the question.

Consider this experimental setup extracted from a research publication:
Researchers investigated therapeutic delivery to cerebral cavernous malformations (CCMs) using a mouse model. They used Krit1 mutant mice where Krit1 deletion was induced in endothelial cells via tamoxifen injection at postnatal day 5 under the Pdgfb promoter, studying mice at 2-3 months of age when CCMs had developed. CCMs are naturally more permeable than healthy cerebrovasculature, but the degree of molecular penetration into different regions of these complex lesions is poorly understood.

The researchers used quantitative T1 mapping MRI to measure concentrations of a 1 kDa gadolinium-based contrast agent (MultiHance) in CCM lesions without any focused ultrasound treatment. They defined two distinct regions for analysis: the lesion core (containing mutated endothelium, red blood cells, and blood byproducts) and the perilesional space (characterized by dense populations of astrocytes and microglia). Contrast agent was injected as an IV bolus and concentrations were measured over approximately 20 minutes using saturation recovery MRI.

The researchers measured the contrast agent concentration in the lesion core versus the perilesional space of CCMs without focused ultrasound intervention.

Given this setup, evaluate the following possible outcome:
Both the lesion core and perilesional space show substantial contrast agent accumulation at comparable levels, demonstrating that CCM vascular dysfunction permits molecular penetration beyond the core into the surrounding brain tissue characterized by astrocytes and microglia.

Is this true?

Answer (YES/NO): NO